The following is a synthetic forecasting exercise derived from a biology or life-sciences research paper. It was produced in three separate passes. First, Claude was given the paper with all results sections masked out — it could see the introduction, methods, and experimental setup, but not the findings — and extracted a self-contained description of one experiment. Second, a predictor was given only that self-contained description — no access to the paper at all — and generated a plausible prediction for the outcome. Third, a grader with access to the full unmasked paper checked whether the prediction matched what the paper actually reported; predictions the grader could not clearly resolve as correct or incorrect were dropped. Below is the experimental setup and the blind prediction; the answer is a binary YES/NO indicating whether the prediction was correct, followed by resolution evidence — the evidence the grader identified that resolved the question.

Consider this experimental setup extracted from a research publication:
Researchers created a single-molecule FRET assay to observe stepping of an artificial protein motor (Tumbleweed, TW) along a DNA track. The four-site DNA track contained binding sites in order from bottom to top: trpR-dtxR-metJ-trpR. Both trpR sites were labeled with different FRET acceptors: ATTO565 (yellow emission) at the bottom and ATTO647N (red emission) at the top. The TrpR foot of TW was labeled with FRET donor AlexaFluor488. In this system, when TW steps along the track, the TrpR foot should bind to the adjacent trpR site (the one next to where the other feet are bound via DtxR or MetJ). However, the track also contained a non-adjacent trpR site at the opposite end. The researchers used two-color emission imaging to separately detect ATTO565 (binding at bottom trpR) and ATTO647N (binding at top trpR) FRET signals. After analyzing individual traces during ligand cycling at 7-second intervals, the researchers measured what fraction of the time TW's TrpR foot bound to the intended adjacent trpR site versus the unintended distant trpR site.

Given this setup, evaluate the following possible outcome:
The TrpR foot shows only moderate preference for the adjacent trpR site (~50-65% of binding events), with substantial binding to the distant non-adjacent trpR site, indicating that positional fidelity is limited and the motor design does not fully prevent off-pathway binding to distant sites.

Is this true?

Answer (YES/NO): YES